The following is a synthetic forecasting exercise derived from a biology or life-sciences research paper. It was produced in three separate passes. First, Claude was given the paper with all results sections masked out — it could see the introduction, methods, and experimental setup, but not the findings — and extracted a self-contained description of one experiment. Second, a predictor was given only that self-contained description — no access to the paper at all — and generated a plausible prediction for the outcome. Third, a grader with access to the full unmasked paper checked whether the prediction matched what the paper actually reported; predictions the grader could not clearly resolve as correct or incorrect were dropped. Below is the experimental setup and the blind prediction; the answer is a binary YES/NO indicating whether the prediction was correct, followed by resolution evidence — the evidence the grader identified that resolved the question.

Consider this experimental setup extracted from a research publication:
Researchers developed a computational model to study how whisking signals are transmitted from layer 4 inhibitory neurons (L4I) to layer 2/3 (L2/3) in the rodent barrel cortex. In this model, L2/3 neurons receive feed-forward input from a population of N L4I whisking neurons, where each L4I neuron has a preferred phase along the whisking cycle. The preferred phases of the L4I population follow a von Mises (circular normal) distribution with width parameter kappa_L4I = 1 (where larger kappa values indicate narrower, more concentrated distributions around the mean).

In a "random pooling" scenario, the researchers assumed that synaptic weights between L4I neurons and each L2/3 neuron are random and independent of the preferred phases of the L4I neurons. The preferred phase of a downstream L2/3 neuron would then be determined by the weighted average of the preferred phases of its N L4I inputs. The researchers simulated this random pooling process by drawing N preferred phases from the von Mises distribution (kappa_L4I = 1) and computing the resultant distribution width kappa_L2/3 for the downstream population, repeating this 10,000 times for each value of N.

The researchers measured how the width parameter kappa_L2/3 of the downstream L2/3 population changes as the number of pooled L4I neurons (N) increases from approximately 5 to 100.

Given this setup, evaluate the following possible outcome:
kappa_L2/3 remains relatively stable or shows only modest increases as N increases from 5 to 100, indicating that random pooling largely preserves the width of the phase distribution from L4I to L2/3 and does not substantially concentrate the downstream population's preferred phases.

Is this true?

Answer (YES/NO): NO